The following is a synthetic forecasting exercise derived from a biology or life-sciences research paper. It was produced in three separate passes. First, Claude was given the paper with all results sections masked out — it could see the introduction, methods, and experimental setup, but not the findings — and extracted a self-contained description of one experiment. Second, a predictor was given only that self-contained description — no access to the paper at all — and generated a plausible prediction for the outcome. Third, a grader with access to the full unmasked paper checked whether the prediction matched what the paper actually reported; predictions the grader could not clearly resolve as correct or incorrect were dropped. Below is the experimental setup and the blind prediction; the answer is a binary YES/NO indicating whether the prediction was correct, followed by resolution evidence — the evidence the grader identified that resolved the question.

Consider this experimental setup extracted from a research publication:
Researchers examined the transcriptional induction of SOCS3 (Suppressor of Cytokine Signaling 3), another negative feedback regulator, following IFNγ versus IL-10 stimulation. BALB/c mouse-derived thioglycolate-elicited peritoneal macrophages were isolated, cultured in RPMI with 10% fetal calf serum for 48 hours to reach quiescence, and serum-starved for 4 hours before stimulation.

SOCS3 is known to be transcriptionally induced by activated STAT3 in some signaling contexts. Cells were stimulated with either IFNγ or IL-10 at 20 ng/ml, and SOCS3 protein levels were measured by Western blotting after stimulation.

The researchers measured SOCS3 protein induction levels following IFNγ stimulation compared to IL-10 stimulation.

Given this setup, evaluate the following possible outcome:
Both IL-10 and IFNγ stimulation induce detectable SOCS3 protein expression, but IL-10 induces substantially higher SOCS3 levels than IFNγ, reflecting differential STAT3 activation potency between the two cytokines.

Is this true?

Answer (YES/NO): YES